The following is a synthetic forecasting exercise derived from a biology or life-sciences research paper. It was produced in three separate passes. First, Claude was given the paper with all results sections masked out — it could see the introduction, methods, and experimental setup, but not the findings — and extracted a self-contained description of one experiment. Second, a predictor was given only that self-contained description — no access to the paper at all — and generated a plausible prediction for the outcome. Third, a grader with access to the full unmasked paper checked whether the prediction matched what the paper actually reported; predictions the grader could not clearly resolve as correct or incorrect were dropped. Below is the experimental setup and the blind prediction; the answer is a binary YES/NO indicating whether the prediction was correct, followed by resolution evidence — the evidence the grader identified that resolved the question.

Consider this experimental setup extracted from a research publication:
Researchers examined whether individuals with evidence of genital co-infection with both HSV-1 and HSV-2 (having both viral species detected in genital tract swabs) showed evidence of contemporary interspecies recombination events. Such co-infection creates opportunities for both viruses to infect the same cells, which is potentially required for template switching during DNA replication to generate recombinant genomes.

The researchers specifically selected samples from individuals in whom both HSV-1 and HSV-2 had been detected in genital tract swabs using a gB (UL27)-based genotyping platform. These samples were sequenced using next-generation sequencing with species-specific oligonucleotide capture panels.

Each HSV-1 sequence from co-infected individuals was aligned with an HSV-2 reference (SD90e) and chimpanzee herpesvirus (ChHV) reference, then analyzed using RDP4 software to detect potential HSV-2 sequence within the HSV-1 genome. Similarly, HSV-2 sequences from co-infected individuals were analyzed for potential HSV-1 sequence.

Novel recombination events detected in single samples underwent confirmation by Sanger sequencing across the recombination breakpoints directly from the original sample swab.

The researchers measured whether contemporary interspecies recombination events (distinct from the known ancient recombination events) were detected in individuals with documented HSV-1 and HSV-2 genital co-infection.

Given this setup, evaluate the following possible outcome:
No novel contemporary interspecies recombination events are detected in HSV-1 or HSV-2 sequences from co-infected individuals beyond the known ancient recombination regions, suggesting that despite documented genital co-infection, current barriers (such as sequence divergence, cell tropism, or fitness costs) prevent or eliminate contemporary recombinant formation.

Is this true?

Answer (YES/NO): NO